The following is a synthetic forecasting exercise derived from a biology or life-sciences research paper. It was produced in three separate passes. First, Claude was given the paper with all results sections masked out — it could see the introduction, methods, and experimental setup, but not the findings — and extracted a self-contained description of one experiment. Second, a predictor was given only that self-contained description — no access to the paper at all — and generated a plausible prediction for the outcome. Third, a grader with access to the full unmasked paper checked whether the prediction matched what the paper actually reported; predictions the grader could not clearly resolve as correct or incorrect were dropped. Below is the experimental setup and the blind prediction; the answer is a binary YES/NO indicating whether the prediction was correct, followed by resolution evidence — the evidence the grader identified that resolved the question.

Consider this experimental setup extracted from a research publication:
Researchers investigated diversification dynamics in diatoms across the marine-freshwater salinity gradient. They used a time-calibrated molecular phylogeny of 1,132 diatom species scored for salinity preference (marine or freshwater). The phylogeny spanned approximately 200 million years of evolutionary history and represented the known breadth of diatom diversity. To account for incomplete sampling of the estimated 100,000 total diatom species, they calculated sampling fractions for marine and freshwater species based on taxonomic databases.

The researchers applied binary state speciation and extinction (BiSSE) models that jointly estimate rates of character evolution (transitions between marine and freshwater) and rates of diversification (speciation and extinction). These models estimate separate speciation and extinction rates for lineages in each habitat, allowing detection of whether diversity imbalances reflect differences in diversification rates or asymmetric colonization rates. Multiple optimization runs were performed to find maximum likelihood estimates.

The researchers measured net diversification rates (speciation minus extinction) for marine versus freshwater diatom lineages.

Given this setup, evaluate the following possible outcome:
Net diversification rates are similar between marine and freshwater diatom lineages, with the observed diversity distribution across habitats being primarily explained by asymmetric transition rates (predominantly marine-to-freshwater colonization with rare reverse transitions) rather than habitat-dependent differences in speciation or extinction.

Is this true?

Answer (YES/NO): NO